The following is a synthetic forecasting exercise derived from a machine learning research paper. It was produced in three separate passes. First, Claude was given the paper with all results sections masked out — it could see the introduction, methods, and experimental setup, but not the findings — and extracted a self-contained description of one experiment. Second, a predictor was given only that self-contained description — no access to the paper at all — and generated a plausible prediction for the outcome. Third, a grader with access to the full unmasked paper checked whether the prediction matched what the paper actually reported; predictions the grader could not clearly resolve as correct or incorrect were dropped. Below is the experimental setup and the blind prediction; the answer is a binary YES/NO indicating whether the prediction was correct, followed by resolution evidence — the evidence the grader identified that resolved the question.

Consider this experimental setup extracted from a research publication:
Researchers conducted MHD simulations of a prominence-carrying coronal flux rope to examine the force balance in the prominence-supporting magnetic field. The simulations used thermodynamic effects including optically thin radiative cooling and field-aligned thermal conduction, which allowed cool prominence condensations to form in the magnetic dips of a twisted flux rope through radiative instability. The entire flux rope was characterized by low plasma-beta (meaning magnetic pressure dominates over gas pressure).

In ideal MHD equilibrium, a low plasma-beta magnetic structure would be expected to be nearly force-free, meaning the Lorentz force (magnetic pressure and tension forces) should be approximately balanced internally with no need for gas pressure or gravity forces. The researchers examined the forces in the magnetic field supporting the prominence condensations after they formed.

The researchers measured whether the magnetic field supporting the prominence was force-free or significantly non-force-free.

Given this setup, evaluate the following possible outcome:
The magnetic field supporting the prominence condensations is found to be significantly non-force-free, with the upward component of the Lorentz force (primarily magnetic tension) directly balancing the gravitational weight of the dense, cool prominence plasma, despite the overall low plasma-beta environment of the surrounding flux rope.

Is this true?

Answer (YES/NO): YES